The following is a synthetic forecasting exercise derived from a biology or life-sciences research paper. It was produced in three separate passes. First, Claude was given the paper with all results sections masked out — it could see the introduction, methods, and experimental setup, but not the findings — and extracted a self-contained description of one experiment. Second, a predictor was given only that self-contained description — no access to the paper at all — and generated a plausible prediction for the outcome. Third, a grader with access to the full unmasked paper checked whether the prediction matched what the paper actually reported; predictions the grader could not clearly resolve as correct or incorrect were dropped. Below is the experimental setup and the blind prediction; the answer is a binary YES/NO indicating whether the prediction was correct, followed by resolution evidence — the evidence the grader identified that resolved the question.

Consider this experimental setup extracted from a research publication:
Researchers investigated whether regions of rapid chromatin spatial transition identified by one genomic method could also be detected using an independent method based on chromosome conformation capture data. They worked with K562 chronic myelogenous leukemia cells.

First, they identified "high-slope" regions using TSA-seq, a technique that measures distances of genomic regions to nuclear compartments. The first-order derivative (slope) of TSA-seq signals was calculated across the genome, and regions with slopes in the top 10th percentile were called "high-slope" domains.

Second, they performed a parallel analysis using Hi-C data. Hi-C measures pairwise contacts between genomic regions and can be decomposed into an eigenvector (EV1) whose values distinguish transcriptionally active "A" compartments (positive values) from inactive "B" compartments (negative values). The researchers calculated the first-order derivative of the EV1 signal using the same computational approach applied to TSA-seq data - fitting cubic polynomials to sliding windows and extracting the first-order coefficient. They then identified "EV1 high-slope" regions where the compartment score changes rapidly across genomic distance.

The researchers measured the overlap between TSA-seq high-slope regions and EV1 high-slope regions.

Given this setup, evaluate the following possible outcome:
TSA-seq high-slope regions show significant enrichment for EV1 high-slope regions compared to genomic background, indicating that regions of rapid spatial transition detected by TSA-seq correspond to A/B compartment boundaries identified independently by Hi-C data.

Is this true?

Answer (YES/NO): YES